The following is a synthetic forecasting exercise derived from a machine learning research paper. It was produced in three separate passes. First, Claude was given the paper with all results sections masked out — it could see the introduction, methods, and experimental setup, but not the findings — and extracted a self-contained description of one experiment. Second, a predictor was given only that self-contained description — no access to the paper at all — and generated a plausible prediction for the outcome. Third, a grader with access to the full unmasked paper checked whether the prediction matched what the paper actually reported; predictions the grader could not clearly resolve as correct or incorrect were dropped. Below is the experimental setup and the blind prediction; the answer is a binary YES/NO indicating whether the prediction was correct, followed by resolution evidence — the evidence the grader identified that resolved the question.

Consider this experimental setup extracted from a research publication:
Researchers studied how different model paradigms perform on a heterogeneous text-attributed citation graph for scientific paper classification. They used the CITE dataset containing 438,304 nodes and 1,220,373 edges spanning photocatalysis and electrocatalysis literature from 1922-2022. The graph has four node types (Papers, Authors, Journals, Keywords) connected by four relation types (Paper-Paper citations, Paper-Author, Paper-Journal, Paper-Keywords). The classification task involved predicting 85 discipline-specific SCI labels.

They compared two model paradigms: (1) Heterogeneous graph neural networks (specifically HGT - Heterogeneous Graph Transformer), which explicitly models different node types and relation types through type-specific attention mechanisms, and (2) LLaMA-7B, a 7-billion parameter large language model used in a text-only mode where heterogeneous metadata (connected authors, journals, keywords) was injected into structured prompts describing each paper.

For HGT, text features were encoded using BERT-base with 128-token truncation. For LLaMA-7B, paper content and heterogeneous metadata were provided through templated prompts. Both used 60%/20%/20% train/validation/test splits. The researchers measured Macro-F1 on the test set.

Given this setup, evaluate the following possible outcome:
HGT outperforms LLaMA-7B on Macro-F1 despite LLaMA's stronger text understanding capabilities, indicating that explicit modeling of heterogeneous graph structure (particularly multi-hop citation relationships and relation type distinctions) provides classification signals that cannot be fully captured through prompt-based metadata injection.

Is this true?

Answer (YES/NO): YES